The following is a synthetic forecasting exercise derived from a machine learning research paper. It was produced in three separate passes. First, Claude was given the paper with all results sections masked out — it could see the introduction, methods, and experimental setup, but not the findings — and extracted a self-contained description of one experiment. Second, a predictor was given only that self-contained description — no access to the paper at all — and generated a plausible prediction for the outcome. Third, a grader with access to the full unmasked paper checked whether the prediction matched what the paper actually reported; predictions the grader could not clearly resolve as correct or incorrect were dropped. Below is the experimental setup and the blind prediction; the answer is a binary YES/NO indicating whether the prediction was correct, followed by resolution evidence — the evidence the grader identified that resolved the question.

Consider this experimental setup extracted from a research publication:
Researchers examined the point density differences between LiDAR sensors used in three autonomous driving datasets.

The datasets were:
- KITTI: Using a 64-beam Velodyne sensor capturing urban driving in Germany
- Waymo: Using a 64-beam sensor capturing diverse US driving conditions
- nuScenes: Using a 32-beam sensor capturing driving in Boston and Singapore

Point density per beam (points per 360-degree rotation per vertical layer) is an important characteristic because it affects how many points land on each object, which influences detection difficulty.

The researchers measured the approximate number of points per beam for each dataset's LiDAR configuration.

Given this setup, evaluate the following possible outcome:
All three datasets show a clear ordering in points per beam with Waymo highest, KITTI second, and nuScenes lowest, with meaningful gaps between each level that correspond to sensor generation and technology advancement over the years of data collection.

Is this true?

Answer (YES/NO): NO